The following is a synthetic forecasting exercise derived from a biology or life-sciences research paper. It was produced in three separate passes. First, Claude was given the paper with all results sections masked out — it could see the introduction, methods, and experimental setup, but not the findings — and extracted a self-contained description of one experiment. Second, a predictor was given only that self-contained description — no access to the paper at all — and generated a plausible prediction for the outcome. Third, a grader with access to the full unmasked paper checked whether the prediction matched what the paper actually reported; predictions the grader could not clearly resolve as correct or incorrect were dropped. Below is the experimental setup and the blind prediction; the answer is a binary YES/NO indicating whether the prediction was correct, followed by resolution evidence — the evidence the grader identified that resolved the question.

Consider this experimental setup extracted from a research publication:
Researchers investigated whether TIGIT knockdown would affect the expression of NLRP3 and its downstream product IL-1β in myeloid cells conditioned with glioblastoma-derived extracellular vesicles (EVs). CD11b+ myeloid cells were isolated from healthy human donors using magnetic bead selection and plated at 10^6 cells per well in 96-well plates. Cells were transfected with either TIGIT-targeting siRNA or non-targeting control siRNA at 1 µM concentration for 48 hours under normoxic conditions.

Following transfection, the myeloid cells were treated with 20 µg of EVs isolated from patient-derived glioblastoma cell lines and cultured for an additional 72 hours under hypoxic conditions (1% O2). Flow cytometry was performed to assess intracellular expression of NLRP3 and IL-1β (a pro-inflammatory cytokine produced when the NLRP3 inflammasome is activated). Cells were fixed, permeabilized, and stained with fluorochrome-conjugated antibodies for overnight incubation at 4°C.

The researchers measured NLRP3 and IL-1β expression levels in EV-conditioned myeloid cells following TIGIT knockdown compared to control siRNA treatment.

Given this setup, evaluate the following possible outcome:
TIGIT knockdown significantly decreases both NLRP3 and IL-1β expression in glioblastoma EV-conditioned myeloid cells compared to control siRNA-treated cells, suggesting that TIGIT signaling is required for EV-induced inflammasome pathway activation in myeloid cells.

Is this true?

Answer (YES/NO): NO